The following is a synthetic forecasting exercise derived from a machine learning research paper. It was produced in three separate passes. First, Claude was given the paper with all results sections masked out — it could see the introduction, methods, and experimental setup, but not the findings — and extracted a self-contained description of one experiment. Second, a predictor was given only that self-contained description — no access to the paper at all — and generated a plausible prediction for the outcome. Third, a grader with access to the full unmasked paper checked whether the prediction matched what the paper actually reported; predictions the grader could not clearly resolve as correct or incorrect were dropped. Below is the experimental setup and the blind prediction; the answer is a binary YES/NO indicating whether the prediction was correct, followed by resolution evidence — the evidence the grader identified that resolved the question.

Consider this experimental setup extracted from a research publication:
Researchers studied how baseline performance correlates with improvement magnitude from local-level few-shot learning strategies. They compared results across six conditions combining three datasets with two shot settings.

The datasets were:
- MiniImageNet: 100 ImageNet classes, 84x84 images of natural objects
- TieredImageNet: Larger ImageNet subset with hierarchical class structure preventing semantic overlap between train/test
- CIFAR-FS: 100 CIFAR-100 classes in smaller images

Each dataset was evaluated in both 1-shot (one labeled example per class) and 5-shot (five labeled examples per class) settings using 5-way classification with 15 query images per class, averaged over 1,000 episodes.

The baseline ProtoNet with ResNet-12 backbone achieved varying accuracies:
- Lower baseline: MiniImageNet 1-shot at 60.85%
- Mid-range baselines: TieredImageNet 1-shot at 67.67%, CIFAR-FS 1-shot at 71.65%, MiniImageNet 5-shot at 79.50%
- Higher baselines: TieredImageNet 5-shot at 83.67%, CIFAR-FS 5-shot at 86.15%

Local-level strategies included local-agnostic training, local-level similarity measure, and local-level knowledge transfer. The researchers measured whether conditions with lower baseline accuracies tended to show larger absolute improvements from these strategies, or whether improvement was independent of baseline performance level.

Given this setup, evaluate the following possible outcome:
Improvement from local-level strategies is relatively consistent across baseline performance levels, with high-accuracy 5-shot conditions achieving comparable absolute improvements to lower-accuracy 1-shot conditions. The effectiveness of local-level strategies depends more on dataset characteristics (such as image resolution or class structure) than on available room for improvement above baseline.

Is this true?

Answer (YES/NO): NO